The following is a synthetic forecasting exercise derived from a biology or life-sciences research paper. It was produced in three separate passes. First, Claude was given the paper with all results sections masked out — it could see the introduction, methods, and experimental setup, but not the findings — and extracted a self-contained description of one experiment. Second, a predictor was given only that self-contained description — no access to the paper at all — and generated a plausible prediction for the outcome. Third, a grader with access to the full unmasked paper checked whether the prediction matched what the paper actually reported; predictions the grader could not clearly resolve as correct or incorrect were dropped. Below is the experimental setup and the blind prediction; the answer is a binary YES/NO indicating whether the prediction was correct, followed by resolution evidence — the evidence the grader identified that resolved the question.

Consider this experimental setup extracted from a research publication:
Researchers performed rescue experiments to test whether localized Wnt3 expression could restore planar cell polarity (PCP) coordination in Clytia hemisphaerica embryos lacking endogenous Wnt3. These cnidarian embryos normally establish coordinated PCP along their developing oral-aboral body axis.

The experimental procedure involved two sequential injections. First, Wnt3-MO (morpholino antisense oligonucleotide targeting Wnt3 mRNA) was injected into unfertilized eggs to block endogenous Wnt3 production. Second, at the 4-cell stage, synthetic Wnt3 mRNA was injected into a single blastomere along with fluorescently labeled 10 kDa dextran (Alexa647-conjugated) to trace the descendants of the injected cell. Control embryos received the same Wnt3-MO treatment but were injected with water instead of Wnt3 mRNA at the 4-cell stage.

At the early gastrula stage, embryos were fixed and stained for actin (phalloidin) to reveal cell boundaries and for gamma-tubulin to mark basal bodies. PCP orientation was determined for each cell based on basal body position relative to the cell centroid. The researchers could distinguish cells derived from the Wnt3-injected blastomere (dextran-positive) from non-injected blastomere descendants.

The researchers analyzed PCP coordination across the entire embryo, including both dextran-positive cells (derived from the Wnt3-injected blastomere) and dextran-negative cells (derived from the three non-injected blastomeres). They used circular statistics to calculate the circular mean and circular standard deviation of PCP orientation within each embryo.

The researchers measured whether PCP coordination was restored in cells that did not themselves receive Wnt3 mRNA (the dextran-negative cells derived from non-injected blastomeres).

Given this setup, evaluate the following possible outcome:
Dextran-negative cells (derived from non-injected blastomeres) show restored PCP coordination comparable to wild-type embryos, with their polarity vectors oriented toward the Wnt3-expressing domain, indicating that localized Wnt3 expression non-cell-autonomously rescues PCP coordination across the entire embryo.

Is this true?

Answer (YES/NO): YES